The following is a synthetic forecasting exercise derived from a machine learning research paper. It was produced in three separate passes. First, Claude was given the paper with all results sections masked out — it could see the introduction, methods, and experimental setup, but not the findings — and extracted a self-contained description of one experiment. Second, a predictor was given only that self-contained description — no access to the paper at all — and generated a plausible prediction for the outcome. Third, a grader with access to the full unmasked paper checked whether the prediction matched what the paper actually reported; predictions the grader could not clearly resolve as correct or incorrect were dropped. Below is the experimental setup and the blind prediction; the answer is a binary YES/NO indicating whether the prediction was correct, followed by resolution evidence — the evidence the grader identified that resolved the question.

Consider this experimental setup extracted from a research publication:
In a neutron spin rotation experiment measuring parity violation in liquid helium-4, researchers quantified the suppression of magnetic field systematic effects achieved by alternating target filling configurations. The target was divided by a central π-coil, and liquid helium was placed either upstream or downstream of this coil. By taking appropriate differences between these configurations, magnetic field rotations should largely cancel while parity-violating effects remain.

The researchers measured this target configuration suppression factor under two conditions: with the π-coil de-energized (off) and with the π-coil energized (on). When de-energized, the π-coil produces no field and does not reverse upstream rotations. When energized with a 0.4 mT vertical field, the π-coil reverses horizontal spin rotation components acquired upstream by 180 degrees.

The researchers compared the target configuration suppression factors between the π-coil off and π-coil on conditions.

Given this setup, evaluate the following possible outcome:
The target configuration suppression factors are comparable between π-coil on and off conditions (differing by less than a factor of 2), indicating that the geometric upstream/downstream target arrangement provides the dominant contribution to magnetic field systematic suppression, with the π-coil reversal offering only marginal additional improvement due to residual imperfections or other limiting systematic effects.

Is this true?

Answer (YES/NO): NO